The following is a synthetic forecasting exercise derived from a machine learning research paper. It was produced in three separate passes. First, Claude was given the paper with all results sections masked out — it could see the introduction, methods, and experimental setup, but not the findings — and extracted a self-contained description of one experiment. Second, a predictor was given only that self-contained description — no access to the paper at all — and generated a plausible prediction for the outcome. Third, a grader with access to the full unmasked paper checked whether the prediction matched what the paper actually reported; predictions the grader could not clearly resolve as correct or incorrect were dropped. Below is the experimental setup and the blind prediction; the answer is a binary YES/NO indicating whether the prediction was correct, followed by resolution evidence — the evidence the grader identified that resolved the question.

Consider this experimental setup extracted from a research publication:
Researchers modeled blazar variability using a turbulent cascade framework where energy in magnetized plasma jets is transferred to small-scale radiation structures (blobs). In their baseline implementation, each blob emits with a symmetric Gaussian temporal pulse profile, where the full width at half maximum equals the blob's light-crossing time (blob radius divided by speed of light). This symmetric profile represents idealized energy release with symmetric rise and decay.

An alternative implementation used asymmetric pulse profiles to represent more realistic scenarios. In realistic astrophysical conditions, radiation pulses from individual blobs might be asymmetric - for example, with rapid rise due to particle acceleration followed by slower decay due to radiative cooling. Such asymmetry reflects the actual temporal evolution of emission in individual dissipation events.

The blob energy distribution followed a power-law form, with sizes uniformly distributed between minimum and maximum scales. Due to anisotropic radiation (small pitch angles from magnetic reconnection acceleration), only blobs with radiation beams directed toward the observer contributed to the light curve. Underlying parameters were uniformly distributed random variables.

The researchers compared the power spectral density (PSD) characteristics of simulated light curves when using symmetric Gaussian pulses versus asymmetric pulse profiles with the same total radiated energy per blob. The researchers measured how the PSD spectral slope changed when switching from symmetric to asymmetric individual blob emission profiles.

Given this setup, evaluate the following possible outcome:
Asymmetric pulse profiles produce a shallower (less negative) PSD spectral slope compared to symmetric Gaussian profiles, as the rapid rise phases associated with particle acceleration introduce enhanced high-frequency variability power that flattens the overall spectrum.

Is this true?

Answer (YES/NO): NO